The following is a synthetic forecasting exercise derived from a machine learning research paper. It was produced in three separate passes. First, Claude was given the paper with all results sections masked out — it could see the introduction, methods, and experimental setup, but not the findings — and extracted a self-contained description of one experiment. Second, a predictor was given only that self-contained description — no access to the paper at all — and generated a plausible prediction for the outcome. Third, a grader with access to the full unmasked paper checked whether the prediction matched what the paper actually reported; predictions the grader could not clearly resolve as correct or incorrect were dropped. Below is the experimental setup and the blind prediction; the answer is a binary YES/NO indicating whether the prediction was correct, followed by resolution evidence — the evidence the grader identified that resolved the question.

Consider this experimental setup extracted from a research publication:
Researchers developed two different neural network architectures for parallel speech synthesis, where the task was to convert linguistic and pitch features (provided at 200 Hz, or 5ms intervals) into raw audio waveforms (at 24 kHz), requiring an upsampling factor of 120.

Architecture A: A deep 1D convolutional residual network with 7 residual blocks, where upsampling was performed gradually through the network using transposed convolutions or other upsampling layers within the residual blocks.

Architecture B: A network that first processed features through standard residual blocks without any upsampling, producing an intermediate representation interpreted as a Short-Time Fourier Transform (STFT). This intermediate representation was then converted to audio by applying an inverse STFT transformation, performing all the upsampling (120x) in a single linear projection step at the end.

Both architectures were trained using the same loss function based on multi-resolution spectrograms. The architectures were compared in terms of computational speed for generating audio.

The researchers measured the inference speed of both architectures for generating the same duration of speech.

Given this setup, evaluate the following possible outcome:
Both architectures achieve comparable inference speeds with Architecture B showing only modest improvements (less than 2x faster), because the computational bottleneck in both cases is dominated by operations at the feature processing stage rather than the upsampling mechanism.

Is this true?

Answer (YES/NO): NO